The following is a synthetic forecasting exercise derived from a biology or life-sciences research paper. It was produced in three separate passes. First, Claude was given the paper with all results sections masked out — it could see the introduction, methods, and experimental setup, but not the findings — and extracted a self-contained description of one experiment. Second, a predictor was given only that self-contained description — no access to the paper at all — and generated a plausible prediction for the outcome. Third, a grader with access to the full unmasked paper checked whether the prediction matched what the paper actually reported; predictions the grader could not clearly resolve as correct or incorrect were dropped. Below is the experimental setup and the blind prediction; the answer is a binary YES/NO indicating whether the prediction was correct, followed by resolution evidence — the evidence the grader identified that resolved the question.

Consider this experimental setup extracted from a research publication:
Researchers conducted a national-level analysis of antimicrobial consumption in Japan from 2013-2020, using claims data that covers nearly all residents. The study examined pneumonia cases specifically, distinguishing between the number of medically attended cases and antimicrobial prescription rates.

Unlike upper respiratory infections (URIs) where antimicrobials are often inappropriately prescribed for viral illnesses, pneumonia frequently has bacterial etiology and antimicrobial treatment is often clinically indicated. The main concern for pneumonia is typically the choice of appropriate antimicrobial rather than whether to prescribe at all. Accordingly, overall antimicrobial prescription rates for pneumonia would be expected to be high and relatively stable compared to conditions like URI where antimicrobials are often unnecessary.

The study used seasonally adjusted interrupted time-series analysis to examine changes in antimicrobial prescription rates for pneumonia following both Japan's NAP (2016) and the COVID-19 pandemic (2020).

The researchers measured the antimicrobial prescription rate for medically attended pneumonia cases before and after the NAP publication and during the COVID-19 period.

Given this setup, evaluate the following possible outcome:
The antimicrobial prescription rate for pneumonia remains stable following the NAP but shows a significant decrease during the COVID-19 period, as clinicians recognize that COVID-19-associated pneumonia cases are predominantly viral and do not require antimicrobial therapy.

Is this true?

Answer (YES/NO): NO